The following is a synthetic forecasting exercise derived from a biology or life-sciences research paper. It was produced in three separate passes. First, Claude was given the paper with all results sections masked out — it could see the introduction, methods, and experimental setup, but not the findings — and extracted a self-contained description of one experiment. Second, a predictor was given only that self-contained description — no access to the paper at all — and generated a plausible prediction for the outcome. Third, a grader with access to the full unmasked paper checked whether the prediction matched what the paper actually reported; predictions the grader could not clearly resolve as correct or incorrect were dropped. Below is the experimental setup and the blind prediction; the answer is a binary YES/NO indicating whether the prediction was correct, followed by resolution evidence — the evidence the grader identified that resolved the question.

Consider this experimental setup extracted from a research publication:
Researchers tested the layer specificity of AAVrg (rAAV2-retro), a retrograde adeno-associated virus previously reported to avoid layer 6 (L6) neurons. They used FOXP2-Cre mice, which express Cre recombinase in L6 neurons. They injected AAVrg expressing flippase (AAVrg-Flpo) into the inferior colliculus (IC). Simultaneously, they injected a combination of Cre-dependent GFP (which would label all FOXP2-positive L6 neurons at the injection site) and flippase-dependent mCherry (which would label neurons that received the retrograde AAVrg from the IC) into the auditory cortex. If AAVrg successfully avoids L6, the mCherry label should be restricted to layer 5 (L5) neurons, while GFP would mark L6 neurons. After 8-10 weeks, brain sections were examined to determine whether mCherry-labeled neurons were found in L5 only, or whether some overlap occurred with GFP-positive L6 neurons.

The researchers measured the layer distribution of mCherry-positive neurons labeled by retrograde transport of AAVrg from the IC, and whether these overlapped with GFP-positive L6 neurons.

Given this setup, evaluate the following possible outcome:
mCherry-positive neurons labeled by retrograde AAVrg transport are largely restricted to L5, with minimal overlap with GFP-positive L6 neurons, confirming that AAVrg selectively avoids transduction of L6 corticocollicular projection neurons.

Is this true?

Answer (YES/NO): YES